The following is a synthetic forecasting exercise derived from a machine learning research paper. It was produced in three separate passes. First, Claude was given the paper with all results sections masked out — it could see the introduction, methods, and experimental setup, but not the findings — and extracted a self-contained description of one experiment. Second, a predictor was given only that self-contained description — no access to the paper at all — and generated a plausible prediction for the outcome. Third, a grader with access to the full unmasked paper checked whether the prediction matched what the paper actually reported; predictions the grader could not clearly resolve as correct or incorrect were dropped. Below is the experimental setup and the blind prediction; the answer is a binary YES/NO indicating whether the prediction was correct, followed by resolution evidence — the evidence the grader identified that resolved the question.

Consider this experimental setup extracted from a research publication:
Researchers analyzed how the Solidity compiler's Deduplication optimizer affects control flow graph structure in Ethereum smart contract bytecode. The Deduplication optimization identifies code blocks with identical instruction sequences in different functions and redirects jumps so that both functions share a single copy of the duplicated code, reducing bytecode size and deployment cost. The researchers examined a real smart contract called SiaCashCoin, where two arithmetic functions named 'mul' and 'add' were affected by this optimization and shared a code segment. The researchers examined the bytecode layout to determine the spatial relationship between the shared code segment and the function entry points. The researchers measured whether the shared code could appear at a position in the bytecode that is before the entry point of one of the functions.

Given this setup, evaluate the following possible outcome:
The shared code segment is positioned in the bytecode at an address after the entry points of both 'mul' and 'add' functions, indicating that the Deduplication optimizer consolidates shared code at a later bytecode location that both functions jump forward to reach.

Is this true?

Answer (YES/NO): NO